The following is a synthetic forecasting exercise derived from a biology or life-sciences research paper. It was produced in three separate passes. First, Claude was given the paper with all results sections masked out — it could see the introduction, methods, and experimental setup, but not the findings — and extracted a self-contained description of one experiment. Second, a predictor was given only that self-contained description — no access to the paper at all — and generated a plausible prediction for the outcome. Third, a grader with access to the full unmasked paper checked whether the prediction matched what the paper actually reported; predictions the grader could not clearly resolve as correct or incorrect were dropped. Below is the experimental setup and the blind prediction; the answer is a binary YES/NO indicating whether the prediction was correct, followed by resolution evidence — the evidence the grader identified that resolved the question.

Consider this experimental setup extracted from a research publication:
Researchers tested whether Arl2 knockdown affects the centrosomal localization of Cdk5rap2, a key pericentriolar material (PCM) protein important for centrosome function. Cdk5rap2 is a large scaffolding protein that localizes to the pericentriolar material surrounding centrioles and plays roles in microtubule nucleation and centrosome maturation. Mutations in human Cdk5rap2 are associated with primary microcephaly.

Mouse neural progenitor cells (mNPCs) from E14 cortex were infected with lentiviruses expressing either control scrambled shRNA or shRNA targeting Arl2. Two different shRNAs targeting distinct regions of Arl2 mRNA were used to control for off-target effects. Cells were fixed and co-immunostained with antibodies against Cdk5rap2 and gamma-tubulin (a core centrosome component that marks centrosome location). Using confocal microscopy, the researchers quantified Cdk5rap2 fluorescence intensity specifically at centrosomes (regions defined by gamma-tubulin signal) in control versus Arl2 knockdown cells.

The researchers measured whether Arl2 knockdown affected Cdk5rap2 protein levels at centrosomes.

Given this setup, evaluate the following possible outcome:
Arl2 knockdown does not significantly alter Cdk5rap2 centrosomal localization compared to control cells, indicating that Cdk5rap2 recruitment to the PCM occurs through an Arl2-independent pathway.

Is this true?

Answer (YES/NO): NO